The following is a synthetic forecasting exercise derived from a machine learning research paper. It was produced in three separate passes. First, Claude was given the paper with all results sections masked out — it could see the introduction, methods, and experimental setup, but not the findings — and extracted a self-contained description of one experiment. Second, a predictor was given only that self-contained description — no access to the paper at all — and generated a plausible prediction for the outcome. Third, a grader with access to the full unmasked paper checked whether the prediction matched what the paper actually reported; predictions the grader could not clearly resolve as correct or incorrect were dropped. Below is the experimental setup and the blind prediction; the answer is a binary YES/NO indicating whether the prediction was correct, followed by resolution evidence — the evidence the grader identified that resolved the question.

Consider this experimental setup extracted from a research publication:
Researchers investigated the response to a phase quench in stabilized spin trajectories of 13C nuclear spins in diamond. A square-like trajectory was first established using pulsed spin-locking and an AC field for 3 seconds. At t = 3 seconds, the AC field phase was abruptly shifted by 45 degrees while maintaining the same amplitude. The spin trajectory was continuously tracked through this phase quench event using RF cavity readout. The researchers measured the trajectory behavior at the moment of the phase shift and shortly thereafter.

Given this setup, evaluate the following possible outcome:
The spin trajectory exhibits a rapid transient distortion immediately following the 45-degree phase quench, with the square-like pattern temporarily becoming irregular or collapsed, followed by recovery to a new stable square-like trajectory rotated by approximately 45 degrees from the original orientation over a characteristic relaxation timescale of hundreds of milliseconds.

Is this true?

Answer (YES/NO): NO